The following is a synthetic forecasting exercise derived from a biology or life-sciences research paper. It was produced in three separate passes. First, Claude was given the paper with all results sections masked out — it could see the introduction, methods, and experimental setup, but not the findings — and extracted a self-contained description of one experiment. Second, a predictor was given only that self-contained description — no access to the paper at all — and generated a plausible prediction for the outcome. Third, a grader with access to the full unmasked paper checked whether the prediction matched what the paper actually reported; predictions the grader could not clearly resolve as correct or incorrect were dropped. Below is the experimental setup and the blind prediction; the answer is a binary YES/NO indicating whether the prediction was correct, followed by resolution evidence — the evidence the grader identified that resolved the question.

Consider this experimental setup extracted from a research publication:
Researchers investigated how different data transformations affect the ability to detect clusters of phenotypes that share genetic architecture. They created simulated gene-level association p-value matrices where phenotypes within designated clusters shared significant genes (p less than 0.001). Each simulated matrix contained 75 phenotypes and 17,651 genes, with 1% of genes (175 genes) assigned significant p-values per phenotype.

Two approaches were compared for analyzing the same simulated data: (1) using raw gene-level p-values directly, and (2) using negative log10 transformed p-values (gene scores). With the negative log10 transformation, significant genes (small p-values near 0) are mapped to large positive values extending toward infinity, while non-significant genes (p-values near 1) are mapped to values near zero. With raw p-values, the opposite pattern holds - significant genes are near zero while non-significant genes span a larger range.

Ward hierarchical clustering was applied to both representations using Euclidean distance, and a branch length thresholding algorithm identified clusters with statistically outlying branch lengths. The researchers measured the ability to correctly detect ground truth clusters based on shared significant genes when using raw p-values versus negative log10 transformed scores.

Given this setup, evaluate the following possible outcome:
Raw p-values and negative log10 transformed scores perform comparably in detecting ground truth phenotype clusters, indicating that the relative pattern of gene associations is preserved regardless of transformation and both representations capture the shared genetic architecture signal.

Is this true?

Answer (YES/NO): NO